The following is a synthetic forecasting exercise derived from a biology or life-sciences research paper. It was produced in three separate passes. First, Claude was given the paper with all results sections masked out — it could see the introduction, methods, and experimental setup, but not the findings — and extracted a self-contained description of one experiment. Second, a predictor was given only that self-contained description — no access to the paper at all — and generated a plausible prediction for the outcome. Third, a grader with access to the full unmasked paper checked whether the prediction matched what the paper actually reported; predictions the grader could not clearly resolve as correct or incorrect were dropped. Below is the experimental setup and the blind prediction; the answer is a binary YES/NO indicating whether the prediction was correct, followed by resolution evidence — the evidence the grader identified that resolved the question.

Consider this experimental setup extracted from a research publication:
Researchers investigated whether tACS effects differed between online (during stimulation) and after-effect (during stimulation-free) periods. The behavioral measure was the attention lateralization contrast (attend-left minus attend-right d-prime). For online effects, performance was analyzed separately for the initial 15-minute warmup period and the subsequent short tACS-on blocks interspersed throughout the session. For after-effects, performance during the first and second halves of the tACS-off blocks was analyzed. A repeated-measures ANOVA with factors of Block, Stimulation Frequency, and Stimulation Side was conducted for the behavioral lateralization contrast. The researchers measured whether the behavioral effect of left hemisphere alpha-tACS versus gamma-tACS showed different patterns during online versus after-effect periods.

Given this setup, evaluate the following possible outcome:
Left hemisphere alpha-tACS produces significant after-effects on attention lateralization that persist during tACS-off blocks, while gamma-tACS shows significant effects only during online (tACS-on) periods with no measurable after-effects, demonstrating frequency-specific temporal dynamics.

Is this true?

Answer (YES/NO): NO